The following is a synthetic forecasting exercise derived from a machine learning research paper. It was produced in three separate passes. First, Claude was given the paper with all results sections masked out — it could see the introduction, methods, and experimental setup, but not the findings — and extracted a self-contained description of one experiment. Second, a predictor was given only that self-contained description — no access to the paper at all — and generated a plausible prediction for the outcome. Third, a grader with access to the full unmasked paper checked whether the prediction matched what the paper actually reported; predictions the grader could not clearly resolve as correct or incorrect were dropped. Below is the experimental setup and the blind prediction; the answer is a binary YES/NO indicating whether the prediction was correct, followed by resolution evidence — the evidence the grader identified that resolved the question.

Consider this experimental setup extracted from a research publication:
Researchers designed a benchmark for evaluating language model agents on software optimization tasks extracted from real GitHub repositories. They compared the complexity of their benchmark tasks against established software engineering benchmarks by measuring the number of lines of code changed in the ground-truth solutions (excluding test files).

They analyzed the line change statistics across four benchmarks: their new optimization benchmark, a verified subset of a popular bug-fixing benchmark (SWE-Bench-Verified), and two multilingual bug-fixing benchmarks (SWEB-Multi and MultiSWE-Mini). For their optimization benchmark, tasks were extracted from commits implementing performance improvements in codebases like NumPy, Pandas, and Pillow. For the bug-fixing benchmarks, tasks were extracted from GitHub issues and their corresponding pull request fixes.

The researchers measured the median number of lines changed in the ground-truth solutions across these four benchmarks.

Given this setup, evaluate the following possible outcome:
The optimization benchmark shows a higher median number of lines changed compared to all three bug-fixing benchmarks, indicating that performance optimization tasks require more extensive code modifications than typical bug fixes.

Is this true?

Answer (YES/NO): YES